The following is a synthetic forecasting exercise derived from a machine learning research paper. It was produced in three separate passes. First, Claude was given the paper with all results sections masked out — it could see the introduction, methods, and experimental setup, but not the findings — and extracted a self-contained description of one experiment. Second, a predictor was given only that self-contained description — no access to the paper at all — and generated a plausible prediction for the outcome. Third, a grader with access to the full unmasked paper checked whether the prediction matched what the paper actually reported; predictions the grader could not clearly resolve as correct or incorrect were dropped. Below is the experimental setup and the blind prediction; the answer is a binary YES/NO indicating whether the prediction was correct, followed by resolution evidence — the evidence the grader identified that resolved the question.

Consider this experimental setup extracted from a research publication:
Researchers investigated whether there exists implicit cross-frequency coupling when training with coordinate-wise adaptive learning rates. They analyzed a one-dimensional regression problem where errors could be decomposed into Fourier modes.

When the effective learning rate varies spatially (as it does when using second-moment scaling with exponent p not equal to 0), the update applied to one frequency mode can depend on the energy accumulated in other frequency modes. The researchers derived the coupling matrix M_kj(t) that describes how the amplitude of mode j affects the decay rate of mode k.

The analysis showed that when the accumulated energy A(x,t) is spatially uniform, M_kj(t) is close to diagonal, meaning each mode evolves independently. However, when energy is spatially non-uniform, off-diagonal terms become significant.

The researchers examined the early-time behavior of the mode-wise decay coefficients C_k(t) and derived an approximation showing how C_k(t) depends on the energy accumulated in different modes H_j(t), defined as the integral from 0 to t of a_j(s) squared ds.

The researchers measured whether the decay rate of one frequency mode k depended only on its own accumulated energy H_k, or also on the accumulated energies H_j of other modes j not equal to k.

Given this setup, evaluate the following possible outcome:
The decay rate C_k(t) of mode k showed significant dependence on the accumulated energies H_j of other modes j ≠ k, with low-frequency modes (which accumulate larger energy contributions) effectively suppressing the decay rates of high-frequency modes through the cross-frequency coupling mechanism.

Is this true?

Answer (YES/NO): NO